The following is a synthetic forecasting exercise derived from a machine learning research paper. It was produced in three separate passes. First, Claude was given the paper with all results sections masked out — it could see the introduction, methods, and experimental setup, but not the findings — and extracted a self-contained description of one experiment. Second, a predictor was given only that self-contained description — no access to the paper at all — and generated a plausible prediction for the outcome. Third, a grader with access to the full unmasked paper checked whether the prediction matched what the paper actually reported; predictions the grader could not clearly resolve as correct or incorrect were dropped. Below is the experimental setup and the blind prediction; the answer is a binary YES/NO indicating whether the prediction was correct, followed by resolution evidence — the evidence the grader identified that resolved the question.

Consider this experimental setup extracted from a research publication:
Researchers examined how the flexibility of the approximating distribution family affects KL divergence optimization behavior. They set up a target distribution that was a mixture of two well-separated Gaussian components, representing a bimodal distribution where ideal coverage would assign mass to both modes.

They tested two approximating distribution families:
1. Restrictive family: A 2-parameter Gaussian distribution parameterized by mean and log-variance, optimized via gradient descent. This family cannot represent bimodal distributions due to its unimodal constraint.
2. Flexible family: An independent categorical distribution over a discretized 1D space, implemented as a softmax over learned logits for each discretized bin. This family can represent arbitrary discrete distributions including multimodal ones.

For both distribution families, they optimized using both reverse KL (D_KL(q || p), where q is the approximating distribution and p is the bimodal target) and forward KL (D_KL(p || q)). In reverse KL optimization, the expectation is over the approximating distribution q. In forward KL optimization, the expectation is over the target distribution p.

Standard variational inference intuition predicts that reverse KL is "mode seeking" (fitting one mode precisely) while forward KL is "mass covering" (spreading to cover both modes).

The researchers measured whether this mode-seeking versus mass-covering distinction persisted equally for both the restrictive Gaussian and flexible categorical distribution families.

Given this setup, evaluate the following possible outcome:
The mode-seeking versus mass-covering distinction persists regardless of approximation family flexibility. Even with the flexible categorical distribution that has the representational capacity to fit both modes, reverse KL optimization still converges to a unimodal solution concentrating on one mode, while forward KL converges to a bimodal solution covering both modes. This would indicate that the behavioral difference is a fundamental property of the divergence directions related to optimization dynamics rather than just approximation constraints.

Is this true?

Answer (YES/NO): NO